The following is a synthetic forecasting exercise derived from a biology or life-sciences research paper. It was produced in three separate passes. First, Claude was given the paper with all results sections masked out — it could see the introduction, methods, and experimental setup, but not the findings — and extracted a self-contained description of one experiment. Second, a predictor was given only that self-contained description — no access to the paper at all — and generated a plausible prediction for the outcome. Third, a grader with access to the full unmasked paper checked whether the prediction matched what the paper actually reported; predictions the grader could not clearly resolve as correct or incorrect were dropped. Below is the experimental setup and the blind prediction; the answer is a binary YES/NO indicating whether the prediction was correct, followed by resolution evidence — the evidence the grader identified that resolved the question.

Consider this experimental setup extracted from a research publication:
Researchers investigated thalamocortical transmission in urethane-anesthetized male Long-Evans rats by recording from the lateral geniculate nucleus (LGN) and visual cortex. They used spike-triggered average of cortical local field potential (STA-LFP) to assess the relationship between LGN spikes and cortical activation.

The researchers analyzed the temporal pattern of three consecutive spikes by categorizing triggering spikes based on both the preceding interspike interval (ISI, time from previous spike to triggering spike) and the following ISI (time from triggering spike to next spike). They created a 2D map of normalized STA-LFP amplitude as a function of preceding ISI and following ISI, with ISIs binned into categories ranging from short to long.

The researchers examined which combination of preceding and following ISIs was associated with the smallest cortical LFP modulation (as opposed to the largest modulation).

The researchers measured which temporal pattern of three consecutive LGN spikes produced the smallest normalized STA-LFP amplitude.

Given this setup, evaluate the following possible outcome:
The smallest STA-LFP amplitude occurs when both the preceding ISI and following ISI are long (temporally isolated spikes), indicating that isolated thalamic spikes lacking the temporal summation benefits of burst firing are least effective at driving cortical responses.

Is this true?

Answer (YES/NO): NO